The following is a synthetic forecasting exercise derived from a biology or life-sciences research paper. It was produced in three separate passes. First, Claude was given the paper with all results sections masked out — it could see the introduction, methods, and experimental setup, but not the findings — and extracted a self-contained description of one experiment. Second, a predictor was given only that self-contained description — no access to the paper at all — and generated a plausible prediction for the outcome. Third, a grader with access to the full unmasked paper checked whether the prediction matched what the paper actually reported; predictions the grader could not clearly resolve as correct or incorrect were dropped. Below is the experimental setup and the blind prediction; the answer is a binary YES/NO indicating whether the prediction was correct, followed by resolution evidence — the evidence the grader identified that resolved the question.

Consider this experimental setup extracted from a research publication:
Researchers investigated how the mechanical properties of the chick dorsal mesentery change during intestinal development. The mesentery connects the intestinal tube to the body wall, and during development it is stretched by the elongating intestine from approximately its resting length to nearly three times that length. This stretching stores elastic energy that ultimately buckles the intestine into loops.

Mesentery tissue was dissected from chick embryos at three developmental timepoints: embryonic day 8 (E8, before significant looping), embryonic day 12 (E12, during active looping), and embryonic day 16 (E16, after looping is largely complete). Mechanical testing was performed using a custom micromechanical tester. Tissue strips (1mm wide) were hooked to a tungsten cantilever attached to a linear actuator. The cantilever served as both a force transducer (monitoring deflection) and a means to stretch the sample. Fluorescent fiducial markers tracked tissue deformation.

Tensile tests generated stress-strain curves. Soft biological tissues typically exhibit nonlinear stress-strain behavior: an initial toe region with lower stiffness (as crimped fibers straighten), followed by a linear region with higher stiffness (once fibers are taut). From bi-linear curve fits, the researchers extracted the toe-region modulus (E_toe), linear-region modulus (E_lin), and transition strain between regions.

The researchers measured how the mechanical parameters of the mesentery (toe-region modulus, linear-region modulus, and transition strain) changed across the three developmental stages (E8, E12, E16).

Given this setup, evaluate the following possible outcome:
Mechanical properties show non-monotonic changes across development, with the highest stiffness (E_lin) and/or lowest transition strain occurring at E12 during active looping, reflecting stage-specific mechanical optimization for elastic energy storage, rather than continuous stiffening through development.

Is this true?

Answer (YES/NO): NO